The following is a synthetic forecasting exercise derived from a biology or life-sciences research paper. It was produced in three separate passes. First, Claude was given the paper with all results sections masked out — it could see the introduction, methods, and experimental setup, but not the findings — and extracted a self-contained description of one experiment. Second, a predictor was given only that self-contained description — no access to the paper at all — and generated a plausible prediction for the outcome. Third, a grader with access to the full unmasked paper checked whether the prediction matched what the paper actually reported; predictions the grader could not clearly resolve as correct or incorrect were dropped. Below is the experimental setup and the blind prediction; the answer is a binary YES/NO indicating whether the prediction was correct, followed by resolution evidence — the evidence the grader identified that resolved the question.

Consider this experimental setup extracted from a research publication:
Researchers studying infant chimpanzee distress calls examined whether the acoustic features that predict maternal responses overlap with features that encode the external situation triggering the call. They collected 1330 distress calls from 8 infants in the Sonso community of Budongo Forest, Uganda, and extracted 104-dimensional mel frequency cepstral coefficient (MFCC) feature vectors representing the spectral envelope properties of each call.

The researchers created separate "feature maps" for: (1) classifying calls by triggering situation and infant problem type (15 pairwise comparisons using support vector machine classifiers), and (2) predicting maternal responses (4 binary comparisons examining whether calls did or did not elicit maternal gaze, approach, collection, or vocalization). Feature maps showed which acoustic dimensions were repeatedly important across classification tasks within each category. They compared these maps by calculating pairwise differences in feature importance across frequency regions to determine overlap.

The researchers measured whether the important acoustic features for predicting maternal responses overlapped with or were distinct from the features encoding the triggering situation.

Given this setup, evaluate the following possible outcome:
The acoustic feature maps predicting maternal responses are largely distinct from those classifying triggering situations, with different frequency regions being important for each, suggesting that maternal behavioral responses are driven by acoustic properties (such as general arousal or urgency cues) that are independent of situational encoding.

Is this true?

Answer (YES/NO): NO